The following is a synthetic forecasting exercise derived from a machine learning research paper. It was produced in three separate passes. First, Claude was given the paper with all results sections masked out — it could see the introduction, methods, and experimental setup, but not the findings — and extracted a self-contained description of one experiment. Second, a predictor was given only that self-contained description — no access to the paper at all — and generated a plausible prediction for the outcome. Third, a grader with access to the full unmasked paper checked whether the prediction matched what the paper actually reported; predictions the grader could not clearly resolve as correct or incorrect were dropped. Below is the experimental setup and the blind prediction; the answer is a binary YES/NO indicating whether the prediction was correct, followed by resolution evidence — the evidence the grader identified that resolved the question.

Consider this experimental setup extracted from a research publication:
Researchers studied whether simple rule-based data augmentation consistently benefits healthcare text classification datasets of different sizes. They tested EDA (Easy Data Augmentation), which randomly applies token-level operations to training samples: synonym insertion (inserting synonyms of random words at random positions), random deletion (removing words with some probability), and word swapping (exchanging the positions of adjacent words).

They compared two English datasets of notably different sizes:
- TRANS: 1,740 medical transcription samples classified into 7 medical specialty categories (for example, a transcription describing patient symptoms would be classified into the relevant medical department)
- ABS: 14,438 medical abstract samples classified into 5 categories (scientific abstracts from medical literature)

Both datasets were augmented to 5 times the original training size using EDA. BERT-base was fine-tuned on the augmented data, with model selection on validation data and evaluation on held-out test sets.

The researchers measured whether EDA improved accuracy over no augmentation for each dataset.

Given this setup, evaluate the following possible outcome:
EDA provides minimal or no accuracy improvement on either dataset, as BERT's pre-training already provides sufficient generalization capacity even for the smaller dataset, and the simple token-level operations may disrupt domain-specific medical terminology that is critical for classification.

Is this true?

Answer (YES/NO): NO